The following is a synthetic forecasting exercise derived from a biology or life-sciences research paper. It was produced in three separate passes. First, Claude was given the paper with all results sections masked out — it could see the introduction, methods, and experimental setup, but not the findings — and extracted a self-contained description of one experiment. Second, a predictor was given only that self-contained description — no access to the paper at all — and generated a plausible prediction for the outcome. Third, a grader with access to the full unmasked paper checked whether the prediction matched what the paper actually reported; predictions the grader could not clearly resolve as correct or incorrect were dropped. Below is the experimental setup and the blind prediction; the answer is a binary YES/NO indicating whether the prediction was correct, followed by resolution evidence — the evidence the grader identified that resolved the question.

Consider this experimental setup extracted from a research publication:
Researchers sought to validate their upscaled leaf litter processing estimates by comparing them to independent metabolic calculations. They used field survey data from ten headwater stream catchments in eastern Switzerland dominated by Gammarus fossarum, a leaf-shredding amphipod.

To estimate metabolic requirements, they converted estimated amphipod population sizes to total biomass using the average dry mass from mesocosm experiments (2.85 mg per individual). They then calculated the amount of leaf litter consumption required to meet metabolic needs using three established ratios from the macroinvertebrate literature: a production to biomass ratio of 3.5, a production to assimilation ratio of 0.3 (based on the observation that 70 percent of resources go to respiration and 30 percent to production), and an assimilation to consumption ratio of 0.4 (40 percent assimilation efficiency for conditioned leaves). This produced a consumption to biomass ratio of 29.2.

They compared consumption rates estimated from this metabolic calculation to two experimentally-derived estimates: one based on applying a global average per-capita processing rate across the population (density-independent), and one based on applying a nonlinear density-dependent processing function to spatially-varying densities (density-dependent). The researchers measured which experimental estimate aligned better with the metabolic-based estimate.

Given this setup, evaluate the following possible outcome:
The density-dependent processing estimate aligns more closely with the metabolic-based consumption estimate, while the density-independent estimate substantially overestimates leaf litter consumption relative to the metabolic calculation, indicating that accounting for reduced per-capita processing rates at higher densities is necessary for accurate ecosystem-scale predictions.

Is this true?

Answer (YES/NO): YES